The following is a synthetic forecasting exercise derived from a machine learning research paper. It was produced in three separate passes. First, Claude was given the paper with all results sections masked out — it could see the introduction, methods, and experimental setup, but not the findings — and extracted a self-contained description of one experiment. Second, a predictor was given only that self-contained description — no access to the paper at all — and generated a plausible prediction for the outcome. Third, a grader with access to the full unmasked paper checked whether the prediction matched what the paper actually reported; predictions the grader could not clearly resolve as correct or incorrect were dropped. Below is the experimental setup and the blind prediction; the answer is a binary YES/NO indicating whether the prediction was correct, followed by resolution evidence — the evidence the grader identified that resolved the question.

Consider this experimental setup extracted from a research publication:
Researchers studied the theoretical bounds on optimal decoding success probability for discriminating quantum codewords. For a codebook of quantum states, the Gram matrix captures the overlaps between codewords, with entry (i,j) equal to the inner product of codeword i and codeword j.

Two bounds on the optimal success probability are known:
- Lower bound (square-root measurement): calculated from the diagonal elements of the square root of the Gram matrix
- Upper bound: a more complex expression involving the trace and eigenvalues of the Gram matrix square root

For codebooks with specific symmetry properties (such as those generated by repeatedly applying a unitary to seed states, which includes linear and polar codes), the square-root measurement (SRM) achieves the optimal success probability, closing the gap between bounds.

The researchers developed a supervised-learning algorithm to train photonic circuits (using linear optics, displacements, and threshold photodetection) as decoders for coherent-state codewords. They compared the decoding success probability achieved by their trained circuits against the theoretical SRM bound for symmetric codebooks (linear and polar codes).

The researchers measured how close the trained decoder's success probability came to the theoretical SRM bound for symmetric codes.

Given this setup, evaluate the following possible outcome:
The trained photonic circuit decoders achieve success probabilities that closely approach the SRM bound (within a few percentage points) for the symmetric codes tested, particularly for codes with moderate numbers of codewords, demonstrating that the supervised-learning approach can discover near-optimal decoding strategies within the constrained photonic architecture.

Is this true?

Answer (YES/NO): YES